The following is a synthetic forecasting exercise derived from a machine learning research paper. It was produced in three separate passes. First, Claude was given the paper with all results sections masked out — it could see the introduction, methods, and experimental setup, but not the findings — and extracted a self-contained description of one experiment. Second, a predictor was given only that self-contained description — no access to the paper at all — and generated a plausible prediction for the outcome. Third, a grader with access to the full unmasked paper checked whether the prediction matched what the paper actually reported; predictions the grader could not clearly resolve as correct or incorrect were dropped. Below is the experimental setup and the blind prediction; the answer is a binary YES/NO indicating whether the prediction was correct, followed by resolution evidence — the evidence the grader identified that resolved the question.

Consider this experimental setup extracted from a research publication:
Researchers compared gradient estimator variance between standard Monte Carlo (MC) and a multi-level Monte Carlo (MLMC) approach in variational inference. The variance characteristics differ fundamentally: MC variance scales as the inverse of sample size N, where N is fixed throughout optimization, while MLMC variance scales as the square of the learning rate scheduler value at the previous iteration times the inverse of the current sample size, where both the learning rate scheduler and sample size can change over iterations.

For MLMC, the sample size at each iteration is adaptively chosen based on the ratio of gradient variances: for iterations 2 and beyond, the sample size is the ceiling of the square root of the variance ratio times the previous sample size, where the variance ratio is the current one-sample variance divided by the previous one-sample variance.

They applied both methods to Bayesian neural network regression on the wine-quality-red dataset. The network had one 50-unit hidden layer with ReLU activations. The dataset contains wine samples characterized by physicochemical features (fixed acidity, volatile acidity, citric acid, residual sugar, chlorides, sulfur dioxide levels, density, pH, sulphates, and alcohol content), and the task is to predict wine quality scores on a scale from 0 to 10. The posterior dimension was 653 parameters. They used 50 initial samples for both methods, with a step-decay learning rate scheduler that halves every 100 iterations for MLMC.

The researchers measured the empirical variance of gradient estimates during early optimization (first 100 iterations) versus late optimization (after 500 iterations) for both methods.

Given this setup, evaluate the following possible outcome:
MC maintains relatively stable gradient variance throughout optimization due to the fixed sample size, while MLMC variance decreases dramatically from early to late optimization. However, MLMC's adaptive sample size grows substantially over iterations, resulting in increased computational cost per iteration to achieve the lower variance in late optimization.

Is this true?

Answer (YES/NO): NO